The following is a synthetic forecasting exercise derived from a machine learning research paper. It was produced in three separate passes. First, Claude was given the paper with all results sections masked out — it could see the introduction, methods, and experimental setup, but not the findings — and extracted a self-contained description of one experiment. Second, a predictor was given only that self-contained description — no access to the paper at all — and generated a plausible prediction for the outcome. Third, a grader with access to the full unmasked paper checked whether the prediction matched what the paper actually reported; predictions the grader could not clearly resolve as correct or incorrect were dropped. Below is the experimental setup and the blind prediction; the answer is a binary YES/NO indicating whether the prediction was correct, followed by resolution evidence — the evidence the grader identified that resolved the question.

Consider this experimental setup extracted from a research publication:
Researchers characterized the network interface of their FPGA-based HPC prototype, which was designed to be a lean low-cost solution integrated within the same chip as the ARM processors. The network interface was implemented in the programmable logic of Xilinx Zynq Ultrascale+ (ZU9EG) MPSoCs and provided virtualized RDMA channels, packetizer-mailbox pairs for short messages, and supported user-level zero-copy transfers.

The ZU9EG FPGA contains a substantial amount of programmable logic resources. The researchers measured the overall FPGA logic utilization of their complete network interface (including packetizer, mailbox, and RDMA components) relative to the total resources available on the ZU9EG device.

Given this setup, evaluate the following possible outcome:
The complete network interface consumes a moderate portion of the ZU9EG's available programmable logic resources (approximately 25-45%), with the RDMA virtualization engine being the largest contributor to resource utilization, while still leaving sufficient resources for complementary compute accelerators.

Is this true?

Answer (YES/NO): NO